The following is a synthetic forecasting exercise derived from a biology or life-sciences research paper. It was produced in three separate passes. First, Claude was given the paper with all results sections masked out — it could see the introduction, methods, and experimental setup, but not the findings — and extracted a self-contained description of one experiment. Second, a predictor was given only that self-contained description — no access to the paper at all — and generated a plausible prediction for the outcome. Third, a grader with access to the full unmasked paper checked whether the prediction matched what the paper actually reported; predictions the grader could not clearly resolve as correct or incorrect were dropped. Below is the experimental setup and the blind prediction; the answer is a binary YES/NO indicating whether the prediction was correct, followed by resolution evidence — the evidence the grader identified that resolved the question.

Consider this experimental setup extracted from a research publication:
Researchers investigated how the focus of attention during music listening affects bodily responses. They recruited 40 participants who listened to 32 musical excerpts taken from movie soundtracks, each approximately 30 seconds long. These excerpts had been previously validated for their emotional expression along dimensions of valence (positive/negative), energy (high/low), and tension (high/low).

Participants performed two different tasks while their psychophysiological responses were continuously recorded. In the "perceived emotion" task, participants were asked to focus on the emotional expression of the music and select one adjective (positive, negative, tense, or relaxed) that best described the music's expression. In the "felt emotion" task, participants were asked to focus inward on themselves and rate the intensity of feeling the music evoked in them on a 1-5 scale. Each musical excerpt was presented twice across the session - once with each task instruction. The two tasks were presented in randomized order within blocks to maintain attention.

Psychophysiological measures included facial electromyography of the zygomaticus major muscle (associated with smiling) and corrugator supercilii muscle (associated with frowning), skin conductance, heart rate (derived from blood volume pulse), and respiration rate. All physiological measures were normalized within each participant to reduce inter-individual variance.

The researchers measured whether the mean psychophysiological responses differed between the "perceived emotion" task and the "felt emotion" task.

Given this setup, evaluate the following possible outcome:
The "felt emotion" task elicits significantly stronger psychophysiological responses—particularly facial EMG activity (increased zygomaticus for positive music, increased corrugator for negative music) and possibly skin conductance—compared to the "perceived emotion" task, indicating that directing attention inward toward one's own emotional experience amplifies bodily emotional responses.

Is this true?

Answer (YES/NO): NO